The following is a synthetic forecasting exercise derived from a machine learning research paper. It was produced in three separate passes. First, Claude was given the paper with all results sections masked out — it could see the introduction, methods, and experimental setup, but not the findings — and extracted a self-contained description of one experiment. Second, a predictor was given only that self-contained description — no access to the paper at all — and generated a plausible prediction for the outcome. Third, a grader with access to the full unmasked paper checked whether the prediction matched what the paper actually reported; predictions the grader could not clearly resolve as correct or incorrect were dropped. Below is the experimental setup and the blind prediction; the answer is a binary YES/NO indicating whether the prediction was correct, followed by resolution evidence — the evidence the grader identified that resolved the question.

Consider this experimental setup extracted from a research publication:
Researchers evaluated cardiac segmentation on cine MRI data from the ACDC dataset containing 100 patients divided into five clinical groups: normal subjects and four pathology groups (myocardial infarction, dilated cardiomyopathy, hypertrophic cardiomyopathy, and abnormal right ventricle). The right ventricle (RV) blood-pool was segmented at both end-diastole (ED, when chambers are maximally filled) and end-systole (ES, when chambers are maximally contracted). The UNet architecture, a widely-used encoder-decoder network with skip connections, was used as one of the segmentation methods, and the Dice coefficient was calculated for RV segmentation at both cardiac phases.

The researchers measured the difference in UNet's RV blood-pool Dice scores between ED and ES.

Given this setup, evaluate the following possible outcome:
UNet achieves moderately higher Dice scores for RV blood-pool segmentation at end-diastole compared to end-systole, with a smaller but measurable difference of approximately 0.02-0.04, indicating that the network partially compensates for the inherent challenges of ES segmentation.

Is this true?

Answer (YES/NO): NO